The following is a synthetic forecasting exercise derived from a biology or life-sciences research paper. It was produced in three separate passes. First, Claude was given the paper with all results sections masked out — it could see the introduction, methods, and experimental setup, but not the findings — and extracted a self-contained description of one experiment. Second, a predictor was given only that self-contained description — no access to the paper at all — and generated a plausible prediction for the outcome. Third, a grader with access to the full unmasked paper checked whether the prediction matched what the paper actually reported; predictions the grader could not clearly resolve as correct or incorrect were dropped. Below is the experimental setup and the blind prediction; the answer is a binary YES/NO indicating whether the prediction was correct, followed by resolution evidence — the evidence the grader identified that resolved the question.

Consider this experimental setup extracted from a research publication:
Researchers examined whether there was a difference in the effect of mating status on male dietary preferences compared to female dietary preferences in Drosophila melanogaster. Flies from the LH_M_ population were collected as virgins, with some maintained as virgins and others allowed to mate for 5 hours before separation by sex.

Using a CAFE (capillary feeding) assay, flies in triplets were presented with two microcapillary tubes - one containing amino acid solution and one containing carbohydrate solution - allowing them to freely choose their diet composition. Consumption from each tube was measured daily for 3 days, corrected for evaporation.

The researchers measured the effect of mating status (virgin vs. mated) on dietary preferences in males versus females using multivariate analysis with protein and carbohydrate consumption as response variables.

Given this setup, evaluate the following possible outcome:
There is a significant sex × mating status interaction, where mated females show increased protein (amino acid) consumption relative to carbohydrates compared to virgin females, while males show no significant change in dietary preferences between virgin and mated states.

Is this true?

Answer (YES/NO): YES